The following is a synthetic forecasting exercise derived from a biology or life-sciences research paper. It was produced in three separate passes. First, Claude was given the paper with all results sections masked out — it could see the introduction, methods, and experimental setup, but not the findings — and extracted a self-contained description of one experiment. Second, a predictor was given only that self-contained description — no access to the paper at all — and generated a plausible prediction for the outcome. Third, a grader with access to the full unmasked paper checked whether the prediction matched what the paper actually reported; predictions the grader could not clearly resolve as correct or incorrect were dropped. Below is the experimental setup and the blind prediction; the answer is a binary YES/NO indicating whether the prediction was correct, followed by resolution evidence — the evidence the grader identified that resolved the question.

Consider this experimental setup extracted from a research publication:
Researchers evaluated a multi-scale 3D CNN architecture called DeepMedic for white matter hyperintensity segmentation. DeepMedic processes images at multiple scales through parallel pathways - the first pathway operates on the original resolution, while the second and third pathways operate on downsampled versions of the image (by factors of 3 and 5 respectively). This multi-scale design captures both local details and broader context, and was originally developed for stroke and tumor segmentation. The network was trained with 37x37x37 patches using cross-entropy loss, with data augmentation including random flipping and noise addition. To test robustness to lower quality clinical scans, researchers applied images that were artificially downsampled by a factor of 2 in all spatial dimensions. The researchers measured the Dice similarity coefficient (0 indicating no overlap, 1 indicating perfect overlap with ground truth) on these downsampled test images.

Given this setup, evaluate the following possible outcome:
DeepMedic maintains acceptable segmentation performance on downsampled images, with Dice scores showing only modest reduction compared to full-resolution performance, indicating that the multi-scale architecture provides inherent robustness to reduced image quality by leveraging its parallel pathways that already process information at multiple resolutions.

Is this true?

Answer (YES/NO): NO